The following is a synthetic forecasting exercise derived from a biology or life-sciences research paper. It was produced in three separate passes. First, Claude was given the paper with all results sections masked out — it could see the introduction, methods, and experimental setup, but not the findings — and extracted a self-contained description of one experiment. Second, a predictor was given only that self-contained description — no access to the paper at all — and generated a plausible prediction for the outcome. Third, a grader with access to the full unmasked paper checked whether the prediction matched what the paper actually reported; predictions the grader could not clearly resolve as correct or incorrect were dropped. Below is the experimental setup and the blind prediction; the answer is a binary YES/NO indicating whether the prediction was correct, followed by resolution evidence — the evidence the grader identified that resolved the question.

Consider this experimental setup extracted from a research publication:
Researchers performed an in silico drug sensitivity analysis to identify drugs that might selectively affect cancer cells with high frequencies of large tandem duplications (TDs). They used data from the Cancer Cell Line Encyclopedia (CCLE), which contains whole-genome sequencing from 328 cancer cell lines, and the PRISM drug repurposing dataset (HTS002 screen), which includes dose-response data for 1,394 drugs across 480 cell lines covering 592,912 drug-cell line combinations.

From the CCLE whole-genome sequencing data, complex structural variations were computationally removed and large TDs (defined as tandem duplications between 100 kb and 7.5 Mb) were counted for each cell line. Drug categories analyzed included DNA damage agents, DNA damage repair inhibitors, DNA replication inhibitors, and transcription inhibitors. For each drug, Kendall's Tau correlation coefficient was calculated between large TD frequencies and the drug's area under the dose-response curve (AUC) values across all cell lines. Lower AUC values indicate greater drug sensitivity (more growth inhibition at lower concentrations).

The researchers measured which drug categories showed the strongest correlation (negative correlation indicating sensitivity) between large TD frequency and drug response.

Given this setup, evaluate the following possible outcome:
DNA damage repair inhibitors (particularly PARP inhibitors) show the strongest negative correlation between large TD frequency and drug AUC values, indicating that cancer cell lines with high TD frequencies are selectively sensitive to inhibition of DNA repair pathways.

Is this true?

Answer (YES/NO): NO